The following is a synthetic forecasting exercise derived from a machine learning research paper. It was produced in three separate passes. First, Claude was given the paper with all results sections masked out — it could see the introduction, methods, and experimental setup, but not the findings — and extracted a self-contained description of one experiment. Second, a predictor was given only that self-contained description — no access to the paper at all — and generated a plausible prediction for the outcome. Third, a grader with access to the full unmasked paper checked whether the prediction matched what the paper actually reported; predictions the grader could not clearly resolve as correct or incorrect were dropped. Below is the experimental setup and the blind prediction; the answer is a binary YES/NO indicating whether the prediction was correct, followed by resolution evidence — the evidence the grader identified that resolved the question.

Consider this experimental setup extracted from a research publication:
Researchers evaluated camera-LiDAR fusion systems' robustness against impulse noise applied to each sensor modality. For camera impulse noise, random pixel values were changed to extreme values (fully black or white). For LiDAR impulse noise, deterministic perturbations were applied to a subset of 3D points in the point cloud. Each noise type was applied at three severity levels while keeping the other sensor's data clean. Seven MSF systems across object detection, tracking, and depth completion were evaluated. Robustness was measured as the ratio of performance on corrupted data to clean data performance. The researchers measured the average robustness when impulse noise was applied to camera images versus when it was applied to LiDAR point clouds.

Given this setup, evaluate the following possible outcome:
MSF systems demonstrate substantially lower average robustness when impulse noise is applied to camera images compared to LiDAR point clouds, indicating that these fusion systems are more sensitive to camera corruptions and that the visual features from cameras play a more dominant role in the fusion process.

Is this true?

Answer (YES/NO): YES